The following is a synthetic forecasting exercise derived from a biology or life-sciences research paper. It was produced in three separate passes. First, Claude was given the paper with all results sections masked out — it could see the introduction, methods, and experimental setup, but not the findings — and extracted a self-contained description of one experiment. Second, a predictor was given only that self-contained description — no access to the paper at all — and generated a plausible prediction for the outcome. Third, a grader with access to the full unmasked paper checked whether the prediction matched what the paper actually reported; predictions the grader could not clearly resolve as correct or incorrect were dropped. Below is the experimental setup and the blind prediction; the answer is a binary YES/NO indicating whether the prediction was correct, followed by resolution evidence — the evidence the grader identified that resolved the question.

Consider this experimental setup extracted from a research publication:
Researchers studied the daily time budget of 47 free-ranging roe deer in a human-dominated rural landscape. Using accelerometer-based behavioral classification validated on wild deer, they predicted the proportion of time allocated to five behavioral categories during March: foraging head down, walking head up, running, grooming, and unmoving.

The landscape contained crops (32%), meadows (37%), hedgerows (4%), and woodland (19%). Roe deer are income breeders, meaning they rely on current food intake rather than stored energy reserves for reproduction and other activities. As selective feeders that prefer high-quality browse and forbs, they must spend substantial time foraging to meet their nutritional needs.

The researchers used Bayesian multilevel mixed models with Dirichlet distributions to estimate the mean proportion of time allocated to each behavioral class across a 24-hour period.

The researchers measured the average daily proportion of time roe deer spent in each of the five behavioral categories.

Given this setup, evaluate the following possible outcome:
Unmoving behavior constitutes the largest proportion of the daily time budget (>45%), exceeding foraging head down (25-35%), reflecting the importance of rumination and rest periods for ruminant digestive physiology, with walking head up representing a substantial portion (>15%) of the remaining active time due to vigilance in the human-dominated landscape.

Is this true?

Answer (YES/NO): NO